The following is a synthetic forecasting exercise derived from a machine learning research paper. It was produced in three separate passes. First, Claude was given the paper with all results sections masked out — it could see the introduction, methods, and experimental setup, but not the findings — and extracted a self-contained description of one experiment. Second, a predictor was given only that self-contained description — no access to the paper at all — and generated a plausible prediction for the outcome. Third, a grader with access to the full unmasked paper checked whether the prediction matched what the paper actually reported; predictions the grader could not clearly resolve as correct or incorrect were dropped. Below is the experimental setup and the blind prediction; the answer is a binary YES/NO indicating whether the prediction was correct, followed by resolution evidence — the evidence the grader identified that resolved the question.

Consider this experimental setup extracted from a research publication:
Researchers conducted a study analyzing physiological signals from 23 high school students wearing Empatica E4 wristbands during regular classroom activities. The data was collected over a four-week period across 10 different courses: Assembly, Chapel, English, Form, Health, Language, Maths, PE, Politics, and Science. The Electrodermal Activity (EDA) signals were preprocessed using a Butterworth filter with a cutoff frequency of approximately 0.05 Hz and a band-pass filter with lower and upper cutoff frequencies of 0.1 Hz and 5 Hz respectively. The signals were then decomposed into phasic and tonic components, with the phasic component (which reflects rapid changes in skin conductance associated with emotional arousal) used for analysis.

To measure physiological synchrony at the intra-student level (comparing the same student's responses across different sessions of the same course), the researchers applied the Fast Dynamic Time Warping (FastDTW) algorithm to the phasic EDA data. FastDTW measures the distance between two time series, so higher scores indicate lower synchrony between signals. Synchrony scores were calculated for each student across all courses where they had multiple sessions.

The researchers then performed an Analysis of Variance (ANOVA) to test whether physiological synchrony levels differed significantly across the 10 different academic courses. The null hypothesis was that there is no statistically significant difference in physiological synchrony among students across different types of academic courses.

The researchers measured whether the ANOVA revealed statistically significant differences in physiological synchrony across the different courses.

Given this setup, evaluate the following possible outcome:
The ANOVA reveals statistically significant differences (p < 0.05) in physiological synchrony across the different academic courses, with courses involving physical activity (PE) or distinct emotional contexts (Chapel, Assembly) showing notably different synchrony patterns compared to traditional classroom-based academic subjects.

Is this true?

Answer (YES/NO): NO